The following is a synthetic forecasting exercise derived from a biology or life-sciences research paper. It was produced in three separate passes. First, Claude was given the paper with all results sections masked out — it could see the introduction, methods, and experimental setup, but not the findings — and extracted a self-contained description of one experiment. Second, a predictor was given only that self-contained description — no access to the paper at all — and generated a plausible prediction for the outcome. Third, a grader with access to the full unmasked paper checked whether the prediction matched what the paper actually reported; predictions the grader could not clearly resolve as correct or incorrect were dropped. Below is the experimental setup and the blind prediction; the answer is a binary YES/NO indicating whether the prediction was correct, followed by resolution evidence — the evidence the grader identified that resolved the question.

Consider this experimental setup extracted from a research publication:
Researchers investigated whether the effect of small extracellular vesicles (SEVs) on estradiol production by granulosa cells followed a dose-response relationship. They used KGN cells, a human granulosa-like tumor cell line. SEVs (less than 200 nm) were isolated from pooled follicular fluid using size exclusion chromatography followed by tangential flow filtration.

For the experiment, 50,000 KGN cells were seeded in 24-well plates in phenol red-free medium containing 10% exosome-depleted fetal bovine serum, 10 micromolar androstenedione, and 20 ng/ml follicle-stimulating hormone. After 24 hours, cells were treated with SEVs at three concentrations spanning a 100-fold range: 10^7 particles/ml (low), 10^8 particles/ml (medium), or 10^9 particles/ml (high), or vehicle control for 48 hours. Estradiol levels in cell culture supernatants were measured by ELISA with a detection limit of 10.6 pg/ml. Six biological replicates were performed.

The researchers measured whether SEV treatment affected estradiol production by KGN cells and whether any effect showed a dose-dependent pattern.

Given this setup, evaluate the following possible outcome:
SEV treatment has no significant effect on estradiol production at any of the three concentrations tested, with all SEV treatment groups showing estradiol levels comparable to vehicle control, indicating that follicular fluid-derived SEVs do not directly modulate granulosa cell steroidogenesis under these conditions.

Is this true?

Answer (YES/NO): NO